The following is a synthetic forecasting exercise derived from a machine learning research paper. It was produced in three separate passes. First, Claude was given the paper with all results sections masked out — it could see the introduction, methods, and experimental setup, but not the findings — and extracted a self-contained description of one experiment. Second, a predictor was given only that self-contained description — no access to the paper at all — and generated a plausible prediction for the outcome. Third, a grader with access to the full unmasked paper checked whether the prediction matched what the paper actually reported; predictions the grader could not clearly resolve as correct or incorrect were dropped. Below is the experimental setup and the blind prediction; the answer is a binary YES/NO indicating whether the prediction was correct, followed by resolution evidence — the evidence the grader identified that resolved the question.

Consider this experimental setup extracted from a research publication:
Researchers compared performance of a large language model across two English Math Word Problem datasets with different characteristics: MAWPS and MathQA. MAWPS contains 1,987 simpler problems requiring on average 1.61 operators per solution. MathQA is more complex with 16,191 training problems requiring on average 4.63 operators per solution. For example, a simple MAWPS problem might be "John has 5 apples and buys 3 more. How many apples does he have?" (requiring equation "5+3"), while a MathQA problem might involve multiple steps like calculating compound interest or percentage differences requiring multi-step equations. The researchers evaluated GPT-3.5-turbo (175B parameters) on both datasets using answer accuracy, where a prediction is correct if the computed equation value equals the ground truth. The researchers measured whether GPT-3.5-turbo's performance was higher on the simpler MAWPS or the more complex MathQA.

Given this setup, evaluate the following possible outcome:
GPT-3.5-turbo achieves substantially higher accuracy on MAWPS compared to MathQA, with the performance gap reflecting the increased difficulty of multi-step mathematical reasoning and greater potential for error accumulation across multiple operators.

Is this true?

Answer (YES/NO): YES